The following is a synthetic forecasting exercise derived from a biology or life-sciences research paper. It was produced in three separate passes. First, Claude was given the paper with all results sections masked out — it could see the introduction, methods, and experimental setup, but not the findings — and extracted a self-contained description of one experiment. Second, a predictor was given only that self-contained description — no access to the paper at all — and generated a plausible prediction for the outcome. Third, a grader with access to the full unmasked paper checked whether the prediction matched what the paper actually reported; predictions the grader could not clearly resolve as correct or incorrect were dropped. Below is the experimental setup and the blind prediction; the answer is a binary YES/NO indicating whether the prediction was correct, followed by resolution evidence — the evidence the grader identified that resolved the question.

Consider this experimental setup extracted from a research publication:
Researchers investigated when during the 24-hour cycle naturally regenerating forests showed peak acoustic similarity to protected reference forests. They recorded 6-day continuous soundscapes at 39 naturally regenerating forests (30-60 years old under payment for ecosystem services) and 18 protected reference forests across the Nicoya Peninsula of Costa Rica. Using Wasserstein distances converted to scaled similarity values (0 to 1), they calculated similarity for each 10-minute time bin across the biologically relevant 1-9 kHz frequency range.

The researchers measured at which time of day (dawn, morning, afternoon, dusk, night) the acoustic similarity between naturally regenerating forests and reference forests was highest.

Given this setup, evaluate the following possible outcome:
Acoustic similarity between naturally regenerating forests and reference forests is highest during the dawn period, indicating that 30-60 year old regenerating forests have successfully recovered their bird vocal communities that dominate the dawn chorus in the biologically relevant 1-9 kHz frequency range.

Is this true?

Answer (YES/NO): NO